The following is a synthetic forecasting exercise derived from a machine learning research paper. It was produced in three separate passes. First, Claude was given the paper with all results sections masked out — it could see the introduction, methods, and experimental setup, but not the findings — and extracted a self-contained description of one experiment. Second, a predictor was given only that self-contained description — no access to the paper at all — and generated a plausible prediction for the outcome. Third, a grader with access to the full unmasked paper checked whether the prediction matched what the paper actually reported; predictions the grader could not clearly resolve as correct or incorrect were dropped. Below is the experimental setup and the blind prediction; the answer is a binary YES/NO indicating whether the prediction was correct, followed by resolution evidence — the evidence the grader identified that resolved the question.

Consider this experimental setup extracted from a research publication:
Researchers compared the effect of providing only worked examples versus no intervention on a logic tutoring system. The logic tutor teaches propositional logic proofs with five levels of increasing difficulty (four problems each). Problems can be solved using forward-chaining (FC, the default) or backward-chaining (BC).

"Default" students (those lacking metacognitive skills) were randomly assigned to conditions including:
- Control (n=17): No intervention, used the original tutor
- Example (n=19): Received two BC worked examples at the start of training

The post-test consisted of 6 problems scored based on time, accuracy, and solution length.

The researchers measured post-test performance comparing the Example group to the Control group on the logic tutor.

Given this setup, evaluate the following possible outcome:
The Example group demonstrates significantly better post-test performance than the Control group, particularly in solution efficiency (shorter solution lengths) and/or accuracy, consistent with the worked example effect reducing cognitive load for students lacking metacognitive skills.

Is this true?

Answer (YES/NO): NO